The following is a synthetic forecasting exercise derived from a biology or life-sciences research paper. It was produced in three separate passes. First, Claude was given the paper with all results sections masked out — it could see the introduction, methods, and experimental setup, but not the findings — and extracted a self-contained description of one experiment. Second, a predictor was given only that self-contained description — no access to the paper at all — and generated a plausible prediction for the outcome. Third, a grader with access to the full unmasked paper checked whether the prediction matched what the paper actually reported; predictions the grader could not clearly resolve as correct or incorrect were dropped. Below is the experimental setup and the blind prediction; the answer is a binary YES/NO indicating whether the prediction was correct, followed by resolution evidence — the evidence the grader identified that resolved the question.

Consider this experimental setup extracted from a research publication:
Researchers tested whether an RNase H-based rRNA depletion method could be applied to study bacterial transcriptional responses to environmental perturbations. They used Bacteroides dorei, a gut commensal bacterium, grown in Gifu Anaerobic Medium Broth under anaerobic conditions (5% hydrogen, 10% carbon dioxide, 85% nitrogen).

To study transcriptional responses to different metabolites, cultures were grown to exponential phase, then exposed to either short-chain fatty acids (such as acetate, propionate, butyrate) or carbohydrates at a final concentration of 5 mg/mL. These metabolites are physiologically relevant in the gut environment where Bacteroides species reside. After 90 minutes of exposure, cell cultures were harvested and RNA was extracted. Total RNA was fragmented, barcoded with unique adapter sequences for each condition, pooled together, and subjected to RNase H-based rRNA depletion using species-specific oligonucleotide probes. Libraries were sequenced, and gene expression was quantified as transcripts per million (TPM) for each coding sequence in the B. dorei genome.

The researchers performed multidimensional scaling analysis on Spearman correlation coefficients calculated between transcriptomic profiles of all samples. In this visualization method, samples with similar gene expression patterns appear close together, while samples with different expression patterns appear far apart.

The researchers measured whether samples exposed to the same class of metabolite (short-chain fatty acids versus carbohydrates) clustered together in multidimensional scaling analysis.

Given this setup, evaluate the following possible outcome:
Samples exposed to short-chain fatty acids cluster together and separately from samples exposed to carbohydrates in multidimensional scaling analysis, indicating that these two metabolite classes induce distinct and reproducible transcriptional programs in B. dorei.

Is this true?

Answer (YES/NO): NO